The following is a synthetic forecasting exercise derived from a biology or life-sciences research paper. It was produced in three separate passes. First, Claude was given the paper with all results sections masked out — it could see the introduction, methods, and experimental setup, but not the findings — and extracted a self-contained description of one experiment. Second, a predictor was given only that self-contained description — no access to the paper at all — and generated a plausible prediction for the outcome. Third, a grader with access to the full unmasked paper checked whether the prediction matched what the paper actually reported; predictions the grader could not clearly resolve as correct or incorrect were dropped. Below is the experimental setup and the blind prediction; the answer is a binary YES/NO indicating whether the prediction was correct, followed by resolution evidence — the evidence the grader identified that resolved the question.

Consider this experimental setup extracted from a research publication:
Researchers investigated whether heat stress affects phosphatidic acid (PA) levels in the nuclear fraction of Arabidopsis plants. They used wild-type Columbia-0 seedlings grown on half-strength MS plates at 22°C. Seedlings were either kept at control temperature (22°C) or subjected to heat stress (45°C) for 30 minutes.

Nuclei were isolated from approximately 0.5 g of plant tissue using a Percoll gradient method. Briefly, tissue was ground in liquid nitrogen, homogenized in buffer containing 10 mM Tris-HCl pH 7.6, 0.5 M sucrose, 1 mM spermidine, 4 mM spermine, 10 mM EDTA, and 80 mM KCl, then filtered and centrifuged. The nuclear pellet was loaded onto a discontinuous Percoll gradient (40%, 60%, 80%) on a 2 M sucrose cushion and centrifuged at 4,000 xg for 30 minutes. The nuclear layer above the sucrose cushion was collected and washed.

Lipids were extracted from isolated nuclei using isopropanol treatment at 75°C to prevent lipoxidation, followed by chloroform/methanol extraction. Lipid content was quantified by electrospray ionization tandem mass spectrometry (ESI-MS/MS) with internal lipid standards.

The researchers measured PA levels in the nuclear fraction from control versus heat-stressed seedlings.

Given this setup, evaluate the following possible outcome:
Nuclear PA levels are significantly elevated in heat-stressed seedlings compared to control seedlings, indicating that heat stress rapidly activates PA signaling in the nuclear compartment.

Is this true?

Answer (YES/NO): YES